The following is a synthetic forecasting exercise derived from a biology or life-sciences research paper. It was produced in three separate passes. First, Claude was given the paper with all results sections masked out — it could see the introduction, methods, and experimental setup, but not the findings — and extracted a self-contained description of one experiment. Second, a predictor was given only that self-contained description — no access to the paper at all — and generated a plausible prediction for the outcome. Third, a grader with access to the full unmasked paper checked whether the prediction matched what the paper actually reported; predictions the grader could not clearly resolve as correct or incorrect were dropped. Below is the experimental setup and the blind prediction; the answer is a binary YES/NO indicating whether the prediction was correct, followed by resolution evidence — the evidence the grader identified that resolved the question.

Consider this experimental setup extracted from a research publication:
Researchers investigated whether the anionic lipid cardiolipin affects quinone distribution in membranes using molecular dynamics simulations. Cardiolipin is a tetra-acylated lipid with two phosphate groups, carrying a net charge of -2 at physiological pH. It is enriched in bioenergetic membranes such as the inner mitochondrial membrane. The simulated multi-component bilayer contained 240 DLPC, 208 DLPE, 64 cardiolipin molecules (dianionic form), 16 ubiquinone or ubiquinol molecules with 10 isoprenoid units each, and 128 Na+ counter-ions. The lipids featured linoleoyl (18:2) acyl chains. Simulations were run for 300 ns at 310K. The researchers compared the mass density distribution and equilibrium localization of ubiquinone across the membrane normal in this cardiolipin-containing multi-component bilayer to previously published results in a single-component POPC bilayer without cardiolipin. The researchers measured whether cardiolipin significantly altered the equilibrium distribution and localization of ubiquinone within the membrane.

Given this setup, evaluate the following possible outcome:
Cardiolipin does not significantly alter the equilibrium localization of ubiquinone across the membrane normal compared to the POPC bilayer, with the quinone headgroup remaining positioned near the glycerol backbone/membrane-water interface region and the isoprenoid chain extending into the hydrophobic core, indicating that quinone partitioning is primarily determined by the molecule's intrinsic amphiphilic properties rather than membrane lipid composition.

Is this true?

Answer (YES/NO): YES